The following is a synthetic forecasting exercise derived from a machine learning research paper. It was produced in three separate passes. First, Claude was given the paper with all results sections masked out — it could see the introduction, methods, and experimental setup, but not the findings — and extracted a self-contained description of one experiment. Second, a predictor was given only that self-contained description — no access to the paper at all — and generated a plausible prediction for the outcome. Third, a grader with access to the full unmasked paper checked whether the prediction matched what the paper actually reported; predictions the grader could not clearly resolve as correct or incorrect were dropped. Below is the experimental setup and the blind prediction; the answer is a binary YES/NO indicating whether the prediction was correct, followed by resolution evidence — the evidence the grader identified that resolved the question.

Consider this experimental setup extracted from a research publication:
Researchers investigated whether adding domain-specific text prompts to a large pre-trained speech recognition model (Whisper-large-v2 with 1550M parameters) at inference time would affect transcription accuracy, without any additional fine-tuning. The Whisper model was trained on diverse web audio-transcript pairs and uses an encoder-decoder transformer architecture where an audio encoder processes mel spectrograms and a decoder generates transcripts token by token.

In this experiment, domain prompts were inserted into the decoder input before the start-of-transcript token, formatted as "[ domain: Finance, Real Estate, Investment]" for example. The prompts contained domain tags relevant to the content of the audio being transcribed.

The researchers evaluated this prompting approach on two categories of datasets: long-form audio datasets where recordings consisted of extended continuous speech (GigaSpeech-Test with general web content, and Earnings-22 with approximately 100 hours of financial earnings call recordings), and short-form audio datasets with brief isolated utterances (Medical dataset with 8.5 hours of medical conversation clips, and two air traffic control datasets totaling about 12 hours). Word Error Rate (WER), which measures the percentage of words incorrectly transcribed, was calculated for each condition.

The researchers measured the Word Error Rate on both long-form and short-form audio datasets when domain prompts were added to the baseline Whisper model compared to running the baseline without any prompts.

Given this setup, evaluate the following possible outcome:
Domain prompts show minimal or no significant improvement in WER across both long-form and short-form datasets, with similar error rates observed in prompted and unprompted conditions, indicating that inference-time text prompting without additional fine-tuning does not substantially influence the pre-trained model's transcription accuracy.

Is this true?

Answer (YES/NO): NO